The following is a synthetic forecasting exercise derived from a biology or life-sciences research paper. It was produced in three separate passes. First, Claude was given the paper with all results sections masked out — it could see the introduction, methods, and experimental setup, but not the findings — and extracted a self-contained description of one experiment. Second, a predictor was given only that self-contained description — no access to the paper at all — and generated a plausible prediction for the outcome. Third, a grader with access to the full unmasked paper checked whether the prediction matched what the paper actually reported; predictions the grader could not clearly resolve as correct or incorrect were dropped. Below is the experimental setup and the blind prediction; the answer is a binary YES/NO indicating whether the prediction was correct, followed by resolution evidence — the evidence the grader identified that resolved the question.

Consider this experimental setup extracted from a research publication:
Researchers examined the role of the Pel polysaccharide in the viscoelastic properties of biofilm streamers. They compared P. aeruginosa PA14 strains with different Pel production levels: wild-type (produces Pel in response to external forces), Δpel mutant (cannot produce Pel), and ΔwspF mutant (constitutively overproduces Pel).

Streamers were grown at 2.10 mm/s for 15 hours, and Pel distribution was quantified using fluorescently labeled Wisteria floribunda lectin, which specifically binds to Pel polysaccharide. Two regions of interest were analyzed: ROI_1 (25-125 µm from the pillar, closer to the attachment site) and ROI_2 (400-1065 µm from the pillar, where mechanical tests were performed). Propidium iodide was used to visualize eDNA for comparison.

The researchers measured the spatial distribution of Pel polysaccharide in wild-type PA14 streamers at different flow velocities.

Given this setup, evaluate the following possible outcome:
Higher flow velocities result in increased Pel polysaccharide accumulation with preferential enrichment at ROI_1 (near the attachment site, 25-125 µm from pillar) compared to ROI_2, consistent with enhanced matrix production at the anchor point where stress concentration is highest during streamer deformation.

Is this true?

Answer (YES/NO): YES